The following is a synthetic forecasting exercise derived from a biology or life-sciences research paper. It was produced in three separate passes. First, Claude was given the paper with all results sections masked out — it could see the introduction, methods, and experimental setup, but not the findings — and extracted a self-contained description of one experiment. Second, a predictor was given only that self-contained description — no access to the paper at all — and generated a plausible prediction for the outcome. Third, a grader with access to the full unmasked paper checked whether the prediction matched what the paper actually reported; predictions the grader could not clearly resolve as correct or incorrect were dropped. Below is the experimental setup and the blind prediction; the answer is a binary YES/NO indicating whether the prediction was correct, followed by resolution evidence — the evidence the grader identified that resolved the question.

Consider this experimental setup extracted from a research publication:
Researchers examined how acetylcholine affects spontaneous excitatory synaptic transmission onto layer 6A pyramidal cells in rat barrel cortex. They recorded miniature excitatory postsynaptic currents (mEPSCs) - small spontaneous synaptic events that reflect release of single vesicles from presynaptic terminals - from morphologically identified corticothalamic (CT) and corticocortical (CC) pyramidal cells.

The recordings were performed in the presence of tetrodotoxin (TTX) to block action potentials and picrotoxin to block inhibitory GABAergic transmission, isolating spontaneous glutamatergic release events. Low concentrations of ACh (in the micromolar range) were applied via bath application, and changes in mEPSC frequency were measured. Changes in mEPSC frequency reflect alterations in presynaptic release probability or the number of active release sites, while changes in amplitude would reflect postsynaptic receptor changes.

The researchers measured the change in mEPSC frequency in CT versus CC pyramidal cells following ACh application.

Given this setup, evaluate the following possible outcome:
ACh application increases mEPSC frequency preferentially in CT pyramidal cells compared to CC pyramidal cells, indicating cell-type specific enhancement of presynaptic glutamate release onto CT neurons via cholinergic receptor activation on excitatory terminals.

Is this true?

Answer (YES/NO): YES